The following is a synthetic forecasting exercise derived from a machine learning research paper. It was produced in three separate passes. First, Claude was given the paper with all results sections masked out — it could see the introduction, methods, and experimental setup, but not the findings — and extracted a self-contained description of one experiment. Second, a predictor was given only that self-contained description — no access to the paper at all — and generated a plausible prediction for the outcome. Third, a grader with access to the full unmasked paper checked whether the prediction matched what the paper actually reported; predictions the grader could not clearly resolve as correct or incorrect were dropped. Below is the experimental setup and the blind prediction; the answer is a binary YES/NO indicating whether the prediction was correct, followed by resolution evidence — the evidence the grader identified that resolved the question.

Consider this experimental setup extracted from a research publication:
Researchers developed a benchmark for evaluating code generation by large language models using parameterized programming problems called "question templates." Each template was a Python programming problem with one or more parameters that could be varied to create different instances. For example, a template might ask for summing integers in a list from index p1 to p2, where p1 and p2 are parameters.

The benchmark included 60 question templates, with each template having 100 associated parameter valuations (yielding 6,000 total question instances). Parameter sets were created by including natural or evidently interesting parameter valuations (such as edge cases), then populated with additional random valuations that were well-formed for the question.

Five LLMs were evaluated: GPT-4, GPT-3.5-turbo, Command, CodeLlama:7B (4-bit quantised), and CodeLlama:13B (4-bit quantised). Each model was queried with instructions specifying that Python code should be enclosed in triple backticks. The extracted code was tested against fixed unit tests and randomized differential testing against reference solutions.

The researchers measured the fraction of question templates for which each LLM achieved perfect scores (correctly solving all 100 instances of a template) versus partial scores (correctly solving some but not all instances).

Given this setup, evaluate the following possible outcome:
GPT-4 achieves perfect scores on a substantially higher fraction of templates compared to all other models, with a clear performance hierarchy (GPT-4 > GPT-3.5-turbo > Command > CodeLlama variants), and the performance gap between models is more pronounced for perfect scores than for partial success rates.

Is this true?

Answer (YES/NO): NO